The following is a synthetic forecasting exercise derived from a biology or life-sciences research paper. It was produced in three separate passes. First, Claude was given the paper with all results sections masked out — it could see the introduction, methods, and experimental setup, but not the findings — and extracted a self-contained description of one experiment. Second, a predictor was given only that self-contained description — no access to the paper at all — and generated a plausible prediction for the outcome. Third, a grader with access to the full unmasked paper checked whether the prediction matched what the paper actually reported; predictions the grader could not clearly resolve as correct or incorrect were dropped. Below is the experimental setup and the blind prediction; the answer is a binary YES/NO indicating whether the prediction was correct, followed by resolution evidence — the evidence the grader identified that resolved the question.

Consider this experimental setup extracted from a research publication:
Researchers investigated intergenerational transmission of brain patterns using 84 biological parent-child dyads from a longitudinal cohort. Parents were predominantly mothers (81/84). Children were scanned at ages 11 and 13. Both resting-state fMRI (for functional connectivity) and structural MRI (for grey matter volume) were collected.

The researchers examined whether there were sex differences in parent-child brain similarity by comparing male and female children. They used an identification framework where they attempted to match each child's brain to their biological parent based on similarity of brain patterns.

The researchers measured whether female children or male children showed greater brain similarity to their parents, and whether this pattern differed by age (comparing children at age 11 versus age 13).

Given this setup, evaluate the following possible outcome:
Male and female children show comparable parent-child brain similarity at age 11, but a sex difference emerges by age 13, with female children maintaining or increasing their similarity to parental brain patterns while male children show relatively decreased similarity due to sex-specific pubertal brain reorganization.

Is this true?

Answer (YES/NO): NO